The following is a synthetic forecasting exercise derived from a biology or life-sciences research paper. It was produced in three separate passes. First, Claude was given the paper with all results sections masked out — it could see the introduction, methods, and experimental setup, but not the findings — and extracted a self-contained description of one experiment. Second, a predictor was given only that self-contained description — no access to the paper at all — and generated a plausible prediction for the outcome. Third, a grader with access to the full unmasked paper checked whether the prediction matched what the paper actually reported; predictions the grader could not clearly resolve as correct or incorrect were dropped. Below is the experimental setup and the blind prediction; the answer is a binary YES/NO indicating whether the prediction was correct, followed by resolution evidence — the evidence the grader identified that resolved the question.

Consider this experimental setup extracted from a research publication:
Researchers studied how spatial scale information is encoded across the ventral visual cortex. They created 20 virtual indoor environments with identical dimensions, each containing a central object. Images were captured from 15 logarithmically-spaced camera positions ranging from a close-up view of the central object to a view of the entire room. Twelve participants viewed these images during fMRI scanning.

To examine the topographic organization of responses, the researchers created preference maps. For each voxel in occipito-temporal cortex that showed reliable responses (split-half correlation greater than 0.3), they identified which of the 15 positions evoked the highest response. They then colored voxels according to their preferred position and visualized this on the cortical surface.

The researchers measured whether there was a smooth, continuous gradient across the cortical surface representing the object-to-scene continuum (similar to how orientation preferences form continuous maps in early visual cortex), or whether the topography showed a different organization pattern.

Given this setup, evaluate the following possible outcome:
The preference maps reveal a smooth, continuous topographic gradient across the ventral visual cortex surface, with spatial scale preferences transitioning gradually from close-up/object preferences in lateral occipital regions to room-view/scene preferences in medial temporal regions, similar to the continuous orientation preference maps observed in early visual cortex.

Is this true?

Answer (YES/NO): NO